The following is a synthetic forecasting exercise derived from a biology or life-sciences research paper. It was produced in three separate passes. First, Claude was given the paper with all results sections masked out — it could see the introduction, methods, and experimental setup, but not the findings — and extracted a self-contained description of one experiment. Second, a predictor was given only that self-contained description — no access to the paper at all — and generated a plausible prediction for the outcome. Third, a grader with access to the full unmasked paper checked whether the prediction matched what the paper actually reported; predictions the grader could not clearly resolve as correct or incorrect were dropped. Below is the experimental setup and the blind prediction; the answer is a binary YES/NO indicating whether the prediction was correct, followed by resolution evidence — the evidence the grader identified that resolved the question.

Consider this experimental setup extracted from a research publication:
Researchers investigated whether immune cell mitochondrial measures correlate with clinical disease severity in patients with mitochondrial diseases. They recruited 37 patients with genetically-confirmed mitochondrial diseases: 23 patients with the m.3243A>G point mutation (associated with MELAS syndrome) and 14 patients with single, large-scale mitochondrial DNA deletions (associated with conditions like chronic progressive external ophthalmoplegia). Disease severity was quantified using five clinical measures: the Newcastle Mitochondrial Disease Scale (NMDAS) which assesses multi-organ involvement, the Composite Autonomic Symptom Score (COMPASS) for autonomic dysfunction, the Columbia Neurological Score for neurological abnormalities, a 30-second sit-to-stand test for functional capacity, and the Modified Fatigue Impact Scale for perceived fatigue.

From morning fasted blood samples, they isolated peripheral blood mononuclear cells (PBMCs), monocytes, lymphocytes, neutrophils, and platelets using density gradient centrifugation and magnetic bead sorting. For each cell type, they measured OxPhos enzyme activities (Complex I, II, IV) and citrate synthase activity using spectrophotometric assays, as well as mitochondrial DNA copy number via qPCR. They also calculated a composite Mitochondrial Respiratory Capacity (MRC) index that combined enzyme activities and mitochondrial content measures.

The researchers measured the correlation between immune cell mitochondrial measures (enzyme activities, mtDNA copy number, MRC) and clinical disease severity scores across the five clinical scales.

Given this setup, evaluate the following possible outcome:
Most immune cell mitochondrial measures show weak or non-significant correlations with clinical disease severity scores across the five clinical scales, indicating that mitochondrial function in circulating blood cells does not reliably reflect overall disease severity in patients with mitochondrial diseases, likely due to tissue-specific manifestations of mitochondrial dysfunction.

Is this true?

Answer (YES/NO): YES